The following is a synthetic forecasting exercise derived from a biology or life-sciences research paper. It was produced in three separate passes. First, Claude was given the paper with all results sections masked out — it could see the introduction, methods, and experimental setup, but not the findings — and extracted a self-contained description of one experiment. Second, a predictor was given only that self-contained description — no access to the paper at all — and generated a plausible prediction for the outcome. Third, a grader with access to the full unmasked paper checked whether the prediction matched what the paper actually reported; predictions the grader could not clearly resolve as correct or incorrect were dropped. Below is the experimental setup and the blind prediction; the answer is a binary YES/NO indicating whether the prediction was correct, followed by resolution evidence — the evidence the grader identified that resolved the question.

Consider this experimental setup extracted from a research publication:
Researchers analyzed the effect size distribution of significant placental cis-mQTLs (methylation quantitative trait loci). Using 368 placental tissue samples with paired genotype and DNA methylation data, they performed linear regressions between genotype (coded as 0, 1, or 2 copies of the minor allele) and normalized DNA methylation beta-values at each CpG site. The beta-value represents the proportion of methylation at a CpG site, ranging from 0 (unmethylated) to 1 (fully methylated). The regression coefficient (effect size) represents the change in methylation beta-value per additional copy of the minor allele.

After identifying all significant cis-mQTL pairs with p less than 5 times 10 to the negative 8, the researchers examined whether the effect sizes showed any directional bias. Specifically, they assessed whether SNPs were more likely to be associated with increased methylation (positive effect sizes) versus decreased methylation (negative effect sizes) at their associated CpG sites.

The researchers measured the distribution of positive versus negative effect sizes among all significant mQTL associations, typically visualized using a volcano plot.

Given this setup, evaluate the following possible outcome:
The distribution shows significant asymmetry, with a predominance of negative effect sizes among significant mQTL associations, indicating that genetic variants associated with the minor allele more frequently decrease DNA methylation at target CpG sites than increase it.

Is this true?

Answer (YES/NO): NO